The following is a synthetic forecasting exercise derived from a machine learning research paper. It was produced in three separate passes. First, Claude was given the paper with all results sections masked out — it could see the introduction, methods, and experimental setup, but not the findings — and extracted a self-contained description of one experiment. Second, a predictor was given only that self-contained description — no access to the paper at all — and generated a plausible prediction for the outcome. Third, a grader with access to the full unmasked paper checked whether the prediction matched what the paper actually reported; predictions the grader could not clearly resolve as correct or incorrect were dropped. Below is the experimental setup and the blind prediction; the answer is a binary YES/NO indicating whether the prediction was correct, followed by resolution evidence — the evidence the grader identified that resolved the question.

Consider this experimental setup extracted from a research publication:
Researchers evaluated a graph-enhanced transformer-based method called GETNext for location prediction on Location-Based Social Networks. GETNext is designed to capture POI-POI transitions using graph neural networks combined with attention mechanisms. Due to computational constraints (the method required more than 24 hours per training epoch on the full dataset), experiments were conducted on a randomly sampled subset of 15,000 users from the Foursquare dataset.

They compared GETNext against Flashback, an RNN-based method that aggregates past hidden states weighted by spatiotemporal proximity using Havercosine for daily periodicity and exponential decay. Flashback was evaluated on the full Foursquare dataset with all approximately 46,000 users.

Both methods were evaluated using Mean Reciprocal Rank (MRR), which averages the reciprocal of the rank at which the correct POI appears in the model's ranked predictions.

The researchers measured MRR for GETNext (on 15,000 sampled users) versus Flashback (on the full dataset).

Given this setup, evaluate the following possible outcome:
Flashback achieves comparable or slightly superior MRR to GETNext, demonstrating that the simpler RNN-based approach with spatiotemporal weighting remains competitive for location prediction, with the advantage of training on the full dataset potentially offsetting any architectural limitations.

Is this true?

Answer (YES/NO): NO